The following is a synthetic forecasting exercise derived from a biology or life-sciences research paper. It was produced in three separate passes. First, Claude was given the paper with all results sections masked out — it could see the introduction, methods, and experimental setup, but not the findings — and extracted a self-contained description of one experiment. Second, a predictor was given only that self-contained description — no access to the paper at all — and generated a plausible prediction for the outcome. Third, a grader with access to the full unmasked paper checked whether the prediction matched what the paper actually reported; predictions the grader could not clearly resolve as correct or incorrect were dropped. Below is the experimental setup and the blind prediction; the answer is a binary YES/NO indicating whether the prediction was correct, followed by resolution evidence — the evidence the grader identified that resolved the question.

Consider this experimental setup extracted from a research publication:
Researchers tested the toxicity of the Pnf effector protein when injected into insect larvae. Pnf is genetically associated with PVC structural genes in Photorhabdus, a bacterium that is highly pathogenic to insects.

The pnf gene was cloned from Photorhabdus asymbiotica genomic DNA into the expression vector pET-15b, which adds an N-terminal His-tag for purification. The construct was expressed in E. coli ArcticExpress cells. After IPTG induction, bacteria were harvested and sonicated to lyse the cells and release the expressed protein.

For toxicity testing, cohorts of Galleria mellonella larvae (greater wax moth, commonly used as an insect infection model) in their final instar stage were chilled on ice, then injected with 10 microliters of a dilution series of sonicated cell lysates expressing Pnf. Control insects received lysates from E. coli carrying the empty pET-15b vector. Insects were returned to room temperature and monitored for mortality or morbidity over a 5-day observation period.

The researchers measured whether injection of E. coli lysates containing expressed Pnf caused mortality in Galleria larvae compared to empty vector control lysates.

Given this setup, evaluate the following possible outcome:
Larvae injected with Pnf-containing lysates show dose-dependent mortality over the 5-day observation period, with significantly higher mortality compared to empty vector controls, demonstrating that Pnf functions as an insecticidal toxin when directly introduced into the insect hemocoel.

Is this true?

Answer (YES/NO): NO